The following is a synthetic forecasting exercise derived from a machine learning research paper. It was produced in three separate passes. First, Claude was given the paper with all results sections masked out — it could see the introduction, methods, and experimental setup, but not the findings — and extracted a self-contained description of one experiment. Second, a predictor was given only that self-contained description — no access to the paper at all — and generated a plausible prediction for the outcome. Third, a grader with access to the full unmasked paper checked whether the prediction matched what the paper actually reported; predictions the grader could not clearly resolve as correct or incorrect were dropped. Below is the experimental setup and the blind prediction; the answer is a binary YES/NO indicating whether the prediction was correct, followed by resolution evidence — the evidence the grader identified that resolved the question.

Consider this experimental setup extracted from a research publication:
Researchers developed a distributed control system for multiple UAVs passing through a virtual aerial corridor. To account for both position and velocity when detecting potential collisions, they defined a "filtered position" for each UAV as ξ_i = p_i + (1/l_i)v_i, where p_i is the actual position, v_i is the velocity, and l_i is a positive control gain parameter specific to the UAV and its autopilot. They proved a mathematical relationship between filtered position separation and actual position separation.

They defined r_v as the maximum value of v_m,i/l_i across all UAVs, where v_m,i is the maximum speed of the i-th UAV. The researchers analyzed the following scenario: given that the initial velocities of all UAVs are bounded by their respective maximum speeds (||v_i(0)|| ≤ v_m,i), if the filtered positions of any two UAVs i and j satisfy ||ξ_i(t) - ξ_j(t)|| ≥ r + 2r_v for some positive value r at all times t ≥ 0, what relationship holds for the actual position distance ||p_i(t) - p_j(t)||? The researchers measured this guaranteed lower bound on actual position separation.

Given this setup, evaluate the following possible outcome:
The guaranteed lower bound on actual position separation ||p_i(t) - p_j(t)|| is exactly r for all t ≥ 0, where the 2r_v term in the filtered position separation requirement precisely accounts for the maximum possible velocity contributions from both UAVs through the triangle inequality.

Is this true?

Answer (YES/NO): YES